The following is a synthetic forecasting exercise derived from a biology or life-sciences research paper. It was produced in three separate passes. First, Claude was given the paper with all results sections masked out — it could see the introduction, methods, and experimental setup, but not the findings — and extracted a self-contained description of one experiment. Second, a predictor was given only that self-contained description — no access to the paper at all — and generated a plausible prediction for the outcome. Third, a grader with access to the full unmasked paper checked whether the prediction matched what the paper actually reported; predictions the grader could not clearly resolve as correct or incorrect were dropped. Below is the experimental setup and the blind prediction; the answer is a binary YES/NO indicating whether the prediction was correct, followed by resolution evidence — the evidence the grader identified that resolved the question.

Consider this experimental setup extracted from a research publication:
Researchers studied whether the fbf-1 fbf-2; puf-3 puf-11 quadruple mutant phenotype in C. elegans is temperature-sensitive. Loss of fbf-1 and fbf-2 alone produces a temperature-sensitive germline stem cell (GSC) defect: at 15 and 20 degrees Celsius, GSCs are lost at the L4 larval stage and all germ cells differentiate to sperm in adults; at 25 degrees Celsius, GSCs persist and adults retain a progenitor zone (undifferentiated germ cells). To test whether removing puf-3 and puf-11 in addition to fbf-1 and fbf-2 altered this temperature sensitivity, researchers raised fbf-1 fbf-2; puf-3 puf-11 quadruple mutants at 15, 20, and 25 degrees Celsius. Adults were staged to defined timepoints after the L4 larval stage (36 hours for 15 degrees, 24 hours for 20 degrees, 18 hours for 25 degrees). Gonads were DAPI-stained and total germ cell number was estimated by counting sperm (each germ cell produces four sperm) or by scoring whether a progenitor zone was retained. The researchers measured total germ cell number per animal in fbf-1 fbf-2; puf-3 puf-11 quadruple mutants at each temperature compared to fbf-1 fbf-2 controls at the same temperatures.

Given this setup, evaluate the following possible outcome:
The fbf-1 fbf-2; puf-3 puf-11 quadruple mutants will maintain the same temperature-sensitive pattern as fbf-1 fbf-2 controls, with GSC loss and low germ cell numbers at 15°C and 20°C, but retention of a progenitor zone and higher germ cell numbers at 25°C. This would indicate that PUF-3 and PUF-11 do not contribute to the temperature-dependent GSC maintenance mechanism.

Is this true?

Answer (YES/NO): NO